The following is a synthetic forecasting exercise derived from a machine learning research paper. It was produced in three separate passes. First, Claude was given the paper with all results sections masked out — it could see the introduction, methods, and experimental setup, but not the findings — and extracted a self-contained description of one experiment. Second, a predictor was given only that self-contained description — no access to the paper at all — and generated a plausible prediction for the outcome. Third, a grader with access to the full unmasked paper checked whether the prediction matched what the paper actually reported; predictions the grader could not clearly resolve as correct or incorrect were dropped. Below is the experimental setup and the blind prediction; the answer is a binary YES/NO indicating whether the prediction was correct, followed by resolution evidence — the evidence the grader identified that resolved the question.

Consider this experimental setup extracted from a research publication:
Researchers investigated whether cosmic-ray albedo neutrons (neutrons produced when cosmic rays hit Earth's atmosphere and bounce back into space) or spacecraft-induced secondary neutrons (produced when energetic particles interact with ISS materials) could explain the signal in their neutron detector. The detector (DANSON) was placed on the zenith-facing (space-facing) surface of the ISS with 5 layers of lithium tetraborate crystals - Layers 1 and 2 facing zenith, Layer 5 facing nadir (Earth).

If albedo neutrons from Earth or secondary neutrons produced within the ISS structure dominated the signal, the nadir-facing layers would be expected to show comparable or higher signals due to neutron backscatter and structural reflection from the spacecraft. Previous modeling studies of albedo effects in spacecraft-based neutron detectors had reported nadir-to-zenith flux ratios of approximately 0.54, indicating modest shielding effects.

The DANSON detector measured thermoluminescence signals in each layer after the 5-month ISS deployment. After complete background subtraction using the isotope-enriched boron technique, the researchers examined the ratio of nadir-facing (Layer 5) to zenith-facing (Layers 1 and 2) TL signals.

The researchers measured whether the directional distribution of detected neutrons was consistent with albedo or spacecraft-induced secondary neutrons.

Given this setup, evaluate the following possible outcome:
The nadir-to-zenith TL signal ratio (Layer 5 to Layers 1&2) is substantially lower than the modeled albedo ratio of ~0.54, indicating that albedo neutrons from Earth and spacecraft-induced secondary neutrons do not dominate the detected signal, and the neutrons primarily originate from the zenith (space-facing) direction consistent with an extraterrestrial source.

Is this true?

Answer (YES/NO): YES